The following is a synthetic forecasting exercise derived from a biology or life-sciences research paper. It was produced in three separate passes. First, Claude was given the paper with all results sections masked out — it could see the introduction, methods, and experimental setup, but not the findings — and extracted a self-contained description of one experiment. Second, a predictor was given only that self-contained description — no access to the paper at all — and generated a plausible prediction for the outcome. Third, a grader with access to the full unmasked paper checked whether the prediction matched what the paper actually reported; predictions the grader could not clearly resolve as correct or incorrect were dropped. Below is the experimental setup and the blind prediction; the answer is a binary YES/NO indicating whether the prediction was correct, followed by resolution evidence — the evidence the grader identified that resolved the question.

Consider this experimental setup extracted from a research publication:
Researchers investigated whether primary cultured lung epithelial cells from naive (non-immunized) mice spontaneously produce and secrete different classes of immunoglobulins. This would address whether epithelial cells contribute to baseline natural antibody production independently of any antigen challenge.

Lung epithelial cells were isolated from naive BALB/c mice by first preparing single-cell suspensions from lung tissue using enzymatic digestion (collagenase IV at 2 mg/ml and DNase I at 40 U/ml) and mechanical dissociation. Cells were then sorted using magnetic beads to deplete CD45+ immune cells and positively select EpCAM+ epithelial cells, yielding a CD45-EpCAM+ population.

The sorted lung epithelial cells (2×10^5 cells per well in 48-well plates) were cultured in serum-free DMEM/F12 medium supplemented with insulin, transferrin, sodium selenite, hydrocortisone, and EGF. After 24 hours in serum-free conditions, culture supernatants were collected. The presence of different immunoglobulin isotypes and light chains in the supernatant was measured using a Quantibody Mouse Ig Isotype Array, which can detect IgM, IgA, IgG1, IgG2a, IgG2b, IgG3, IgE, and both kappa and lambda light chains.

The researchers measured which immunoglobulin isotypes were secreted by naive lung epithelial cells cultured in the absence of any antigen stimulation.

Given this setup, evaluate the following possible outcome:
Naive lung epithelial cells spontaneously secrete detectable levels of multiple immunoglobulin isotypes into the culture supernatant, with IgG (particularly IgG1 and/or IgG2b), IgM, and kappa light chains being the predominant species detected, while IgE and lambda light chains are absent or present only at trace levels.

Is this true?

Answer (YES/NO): NO